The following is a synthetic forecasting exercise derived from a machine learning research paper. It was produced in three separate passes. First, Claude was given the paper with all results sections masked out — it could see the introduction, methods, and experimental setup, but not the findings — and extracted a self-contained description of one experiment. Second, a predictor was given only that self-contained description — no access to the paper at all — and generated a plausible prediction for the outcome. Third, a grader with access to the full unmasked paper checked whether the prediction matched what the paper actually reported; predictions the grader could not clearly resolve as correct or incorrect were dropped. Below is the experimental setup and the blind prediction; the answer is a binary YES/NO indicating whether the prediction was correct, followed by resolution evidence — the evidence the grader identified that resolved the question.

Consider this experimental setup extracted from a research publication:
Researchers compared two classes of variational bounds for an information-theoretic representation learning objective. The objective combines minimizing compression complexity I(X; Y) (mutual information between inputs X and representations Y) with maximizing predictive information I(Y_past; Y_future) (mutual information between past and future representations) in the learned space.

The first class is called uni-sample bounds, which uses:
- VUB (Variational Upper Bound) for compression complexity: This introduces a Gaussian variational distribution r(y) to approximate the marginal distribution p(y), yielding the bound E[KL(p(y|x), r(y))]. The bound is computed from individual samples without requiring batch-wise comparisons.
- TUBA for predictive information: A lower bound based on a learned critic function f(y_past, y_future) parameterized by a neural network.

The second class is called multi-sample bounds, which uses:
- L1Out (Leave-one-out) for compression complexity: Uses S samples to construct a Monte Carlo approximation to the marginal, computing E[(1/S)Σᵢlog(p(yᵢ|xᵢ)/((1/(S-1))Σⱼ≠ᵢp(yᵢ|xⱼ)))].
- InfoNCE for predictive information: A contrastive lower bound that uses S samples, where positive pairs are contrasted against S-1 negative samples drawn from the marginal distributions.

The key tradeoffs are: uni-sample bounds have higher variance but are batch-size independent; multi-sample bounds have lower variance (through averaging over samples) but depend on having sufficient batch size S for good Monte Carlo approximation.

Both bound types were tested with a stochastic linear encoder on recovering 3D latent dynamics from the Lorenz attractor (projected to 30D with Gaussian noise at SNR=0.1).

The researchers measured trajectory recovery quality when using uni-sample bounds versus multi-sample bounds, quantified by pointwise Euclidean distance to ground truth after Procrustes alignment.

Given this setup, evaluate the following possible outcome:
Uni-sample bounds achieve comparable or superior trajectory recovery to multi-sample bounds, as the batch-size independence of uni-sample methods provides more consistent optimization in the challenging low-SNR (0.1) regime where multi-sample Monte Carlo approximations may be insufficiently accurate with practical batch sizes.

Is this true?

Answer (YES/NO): NO